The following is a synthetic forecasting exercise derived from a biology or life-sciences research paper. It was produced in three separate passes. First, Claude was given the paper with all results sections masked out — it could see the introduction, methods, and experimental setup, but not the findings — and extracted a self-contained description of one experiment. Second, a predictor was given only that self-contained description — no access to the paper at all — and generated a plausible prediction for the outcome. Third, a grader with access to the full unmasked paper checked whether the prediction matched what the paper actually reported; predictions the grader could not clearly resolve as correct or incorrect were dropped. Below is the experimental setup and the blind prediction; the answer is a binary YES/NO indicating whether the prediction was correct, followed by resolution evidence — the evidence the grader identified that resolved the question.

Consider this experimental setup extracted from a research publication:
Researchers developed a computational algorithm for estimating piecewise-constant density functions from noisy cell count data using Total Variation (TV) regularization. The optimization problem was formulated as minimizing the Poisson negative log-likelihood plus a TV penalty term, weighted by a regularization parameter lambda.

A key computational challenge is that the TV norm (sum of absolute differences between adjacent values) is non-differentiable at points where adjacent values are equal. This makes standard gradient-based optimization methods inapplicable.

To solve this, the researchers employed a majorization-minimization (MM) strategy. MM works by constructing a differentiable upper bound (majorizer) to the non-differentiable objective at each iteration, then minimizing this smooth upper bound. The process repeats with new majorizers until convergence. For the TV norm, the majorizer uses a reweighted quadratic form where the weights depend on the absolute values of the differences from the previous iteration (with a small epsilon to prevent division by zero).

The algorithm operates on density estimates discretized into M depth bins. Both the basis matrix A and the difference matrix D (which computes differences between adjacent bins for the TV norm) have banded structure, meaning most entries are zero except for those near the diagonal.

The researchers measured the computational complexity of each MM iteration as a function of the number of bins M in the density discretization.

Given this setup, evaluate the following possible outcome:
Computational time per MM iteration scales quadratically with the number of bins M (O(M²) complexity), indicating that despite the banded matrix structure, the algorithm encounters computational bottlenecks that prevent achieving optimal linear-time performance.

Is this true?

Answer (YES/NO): NO